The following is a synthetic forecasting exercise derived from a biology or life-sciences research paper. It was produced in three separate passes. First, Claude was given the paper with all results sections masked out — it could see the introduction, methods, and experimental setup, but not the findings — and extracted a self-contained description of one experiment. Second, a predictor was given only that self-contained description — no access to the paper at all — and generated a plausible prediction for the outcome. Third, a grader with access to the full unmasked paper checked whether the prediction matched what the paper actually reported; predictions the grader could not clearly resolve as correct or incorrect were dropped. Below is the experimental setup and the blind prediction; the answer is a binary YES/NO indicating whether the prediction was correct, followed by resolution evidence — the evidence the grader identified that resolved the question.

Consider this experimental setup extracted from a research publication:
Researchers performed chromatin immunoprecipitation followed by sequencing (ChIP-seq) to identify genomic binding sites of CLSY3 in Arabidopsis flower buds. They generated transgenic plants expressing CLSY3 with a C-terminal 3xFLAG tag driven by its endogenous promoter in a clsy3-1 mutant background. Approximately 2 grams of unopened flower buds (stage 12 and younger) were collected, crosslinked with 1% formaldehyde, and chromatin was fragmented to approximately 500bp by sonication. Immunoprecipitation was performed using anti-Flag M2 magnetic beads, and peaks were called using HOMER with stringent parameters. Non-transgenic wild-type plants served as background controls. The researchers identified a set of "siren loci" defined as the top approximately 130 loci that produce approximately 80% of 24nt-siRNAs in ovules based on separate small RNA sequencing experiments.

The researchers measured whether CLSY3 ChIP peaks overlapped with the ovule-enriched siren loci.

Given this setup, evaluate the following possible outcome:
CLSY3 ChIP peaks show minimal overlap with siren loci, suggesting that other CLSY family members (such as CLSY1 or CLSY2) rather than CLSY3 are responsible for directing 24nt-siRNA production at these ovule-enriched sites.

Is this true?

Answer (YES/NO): NO